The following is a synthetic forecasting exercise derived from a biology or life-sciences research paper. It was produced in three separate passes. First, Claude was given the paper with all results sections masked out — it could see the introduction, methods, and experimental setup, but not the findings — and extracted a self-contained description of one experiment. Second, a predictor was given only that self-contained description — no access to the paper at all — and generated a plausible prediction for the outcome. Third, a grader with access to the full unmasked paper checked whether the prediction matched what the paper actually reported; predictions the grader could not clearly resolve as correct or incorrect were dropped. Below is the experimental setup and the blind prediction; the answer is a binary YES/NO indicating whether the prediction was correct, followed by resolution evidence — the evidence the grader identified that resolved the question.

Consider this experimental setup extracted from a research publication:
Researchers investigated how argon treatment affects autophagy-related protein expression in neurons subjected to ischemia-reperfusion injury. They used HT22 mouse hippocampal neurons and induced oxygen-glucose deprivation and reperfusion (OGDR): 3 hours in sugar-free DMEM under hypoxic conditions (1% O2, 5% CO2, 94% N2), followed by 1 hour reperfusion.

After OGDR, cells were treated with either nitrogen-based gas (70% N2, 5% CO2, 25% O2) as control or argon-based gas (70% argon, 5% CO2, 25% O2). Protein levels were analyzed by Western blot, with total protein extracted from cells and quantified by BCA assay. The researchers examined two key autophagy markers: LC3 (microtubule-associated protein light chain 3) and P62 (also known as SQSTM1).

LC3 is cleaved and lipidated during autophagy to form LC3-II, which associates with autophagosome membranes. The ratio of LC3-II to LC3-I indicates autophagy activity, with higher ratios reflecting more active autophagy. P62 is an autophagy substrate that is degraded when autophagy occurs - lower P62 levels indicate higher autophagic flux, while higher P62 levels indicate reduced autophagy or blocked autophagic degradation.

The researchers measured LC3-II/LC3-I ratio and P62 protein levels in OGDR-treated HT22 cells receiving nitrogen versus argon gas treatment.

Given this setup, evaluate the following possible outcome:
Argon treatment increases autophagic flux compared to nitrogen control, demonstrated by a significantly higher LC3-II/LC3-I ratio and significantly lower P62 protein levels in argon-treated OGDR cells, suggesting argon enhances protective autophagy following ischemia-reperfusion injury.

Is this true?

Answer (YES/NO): NO